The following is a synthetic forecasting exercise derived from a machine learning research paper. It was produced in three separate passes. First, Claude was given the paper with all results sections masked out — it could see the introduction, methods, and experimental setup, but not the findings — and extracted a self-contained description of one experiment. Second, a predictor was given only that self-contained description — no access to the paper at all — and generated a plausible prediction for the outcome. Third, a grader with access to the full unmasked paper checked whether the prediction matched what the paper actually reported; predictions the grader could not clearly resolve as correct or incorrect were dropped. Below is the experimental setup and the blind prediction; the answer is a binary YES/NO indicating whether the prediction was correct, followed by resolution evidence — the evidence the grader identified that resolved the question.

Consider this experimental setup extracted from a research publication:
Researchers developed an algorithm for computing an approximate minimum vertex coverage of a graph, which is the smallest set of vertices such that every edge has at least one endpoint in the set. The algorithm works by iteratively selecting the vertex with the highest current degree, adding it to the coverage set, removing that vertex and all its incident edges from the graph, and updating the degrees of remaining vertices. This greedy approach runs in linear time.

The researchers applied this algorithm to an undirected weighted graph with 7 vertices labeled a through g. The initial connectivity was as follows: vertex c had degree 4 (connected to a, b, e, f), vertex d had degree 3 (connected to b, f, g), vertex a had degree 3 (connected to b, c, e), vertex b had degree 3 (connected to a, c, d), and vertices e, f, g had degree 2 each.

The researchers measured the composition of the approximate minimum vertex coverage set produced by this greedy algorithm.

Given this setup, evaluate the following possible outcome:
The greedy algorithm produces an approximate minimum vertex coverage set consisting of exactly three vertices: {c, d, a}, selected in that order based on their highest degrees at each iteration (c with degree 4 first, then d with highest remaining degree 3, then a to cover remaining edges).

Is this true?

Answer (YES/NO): YES